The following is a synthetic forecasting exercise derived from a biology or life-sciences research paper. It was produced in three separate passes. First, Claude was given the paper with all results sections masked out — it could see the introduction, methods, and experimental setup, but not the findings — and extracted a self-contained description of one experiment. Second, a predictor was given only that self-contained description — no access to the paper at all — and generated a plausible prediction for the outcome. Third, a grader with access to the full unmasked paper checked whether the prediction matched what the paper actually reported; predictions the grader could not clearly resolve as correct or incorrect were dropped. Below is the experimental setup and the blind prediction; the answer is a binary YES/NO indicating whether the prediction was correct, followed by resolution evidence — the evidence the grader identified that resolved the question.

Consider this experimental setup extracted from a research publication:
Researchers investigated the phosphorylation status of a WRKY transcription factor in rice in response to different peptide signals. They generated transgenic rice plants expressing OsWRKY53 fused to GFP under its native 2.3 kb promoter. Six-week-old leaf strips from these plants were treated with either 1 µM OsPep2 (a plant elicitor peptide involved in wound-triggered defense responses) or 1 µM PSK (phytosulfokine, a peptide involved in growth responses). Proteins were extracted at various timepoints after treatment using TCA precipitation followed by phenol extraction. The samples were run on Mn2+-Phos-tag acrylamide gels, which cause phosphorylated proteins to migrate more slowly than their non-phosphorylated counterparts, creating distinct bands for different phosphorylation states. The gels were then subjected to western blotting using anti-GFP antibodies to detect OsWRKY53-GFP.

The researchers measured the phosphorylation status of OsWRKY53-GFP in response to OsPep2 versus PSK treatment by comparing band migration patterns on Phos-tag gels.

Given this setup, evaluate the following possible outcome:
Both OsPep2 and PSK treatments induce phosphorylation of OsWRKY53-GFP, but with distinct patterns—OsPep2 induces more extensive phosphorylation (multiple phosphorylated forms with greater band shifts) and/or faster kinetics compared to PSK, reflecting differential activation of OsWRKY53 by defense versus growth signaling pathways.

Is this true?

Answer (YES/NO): NO